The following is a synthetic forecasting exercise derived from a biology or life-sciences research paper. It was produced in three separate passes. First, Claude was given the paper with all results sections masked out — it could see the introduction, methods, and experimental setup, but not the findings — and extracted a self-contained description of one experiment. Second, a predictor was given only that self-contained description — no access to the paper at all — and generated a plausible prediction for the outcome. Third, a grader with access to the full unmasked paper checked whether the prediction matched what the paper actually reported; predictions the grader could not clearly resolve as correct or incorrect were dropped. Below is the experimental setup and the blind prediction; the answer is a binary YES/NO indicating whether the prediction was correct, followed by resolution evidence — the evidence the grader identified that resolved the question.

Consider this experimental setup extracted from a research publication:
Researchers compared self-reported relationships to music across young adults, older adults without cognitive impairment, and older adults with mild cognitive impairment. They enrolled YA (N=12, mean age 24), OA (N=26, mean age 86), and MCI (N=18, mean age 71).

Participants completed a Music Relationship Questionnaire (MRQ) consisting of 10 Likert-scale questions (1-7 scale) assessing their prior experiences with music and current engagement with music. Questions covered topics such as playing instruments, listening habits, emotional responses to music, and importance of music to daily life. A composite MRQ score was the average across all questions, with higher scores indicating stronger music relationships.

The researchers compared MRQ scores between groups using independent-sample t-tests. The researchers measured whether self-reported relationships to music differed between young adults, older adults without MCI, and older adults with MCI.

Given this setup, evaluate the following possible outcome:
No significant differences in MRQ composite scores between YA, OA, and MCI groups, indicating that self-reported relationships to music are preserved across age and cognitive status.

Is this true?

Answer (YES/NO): NO